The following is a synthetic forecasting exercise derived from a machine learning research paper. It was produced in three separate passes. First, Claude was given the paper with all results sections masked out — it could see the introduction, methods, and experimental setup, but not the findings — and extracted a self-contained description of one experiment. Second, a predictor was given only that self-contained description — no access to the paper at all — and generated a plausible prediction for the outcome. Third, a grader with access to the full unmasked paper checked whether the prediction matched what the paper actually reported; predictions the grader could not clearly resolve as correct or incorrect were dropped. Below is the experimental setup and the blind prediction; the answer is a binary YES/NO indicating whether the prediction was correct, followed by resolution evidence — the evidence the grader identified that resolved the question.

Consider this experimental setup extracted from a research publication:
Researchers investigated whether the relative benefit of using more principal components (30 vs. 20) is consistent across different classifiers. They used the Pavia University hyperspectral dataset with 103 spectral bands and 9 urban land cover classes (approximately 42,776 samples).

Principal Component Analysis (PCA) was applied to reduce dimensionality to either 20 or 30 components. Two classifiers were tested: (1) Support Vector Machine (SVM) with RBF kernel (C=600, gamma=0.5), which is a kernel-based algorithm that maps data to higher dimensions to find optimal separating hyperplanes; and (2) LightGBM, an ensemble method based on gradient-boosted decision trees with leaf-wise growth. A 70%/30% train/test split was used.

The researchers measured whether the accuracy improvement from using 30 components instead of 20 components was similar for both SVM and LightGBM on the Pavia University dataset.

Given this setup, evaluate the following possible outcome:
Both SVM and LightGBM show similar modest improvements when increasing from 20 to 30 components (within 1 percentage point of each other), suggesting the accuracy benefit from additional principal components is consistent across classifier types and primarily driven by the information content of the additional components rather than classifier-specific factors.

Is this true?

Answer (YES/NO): NO